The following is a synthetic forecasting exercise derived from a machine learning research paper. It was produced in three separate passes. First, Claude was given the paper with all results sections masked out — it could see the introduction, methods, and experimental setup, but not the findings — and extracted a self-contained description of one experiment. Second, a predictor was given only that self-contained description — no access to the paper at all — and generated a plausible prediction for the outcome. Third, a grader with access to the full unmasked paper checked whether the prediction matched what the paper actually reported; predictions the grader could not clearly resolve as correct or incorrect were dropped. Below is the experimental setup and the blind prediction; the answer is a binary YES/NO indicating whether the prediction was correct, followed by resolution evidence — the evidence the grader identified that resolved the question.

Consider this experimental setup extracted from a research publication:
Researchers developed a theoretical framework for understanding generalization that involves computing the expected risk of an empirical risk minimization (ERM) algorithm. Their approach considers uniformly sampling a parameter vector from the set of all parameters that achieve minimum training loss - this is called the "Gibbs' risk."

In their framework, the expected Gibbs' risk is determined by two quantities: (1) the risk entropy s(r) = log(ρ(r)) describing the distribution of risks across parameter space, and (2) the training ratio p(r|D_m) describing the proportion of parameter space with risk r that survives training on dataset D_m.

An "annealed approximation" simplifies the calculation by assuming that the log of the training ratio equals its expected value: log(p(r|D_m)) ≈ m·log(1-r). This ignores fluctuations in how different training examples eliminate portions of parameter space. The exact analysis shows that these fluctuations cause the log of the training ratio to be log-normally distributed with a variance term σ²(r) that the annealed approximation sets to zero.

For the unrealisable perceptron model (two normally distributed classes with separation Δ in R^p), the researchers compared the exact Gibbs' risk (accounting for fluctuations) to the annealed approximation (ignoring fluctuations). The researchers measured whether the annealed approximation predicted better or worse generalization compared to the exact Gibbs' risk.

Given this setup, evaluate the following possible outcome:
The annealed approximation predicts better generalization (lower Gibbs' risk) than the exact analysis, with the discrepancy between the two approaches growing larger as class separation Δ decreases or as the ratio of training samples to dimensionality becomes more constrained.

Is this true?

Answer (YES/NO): NO